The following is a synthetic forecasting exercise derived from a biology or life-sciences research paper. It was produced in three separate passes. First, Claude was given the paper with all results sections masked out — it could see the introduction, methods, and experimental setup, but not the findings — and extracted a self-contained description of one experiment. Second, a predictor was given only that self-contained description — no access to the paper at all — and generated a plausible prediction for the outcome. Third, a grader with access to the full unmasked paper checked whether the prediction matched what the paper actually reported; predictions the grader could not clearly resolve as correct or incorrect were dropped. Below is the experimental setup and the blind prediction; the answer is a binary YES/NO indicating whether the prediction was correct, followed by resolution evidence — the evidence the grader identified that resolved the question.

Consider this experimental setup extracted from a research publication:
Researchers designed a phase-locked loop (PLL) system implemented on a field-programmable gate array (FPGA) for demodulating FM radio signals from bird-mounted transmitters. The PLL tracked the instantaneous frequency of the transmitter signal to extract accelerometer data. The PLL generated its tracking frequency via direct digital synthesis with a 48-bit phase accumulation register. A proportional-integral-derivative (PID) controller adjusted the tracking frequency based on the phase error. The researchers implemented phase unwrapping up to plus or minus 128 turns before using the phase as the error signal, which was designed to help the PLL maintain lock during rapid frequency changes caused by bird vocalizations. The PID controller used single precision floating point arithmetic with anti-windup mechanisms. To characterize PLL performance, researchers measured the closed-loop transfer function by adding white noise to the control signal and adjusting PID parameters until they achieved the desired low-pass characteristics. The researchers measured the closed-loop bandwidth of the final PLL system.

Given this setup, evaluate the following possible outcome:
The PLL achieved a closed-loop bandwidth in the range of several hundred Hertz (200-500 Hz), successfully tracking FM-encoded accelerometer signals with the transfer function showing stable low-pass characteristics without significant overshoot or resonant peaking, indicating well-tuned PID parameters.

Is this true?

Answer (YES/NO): NO